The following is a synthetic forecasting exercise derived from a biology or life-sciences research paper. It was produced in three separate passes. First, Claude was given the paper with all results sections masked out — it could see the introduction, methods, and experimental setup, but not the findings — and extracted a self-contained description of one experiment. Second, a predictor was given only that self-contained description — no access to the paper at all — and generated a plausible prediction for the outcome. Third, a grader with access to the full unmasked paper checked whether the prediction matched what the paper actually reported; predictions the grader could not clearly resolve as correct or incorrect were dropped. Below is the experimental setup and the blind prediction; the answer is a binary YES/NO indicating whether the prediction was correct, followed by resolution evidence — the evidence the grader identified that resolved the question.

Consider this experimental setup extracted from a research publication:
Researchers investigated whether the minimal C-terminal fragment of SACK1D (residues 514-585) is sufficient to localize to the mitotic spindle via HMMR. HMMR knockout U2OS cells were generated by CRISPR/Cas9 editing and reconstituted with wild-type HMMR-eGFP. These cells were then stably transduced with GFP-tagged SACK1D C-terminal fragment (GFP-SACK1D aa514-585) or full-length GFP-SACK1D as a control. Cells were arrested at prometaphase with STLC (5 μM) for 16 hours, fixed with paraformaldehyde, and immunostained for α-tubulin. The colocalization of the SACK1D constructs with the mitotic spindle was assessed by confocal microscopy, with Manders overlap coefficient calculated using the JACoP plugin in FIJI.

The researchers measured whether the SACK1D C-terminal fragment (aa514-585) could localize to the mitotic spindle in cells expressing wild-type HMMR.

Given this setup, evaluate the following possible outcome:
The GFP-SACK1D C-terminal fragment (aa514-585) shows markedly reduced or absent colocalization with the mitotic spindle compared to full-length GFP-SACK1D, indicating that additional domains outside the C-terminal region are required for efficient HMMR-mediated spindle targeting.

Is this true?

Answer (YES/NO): NO